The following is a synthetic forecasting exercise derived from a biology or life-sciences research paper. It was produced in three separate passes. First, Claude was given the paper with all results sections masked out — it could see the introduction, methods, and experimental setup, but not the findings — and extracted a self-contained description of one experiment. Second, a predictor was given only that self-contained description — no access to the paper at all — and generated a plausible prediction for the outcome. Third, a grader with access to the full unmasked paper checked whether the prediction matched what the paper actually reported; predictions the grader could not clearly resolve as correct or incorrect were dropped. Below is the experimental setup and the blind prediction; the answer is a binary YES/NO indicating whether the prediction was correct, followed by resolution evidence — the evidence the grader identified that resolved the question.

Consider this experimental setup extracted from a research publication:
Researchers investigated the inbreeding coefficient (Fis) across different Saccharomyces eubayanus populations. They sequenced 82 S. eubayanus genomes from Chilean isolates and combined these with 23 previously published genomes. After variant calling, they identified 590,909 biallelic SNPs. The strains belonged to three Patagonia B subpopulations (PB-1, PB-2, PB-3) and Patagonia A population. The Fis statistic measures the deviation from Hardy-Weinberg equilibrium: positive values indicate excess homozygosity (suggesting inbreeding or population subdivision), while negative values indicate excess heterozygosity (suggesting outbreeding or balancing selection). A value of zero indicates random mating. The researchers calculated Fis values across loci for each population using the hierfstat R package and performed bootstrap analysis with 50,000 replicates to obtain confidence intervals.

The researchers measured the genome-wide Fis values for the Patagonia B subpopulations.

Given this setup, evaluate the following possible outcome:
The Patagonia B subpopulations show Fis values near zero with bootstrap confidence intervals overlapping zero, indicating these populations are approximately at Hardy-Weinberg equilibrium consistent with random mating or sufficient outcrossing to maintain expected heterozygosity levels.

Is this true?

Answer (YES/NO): NO